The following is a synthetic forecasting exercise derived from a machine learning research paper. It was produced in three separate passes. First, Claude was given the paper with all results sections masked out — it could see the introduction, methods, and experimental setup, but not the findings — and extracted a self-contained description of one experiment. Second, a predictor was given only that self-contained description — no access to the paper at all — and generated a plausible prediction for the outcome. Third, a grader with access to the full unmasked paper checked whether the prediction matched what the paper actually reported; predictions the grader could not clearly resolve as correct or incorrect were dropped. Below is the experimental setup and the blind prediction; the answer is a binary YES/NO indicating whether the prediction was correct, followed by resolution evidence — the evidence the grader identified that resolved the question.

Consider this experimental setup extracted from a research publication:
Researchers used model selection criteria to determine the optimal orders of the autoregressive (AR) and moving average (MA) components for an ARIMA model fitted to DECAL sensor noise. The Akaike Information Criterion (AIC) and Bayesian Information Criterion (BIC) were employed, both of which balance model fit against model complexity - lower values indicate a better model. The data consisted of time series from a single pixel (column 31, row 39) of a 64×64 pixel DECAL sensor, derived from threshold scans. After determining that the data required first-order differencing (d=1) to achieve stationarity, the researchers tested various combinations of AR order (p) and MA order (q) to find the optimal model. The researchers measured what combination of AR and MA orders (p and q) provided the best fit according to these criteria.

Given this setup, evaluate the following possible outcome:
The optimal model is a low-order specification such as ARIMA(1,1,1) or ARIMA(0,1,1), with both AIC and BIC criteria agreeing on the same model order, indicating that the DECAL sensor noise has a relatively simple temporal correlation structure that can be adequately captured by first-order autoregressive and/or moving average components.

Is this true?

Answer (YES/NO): NO